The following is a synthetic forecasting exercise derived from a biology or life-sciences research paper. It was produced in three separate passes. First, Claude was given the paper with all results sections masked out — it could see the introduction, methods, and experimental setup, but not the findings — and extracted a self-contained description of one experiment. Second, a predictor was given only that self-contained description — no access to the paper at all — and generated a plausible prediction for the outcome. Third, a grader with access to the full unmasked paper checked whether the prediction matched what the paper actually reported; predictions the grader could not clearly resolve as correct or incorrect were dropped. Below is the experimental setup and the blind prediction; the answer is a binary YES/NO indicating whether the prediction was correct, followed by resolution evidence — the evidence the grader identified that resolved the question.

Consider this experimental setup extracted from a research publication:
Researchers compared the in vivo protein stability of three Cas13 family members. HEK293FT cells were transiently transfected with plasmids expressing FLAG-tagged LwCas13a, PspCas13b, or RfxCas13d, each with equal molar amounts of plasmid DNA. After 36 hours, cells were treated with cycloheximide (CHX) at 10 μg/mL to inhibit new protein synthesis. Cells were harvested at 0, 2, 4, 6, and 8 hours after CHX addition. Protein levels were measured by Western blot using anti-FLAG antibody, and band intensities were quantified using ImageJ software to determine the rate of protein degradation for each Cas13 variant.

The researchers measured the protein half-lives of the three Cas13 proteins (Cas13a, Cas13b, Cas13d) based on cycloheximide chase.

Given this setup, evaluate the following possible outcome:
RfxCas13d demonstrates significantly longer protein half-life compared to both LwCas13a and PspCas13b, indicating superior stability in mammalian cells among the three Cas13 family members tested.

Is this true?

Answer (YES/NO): YES